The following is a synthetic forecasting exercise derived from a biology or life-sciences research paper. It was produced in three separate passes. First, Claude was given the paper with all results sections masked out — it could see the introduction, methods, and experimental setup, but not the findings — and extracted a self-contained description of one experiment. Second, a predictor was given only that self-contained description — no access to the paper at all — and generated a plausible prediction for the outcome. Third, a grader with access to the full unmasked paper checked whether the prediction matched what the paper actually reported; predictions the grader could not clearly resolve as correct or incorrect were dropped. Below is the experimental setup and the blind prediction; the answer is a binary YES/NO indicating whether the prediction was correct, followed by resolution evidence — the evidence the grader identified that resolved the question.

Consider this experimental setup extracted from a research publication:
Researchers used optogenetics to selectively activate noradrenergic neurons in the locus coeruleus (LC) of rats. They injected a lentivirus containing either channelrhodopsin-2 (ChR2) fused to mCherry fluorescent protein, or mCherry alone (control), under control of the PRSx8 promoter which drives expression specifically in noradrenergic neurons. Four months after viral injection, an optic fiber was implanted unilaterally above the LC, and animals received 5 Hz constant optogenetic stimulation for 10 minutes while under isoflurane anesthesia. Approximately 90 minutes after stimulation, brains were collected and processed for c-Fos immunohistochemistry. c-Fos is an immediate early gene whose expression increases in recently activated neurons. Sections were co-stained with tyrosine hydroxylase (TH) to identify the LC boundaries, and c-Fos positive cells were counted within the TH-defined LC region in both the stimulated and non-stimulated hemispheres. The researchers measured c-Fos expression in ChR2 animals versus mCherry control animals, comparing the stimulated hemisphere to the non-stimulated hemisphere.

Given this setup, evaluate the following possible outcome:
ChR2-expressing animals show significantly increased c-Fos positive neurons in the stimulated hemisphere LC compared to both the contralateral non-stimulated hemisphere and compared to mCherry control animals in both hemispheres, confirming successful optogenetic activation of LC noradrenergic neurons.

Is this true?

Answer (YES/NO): YES